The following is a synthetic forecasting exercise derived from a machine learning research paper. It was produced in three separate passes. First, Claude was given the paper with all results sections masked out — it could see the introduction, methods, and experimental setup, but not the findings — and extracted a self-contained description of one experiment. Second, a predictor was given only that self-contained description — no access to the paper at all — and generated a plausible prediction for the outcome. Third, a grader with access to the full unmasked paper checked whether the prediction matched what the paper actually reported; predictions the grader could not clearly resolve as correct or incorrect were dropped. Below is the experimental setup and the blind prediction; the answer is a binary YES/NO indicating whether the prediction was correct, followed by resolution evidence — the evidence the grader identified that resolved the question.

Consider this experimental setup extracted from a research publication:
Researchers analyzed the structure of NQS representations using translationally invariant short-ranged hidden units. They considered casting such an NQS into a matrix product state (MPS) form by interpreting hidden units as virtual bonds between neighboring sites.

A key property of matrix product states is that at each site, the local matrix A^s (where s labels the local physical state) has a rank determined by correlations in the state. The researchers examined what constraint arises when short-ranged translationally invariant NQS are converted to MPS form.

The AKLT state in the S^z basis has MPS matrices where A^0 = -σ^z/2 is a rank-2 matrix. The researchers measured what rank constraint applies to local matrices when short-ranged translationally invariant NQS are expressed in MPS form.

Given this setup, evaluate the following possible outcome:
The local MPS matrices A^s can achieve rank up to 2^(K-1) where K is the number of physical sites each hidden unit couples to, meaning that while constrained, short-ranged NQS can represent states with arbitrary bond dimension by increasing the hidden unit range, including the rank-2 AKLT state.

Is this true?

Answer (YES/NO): NO